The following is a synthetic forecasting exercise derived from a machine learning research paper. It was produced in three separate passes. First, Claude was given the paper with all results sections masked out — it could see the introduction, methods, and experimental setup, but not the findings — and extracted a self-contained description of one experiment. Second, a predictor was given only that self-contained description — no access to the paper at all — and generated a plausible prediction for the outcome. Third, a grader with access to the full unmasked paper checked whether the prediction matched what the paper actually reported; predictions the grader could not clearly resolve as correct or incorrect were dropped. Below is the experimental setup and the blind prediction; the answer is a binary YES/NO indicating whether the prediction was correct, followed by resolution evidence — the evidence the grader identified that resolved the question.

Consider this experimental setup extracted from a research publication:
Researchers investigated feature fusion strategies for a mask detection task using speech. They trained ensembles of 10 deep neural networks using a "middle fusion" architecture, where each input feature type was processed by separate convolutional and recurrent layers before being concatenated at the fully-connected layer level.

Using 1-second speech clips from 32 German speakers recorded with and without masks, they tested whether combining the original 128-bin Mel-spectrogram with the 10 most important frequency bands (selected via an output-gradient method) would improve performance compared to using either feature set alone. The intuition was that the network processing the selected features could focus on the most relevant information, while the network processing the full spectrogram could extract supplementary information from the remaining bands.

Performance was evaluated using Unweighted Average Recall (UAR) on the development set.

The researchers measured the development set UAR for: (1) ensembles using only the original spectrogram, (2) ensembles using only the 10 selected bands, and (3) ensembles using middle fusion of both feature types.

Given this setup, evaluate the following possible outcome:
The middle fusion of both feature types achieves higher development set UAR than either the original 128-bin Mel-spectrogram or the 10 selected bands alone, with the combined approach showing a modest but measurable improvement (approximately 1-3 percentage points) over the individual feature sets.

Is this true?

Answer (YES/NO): NO